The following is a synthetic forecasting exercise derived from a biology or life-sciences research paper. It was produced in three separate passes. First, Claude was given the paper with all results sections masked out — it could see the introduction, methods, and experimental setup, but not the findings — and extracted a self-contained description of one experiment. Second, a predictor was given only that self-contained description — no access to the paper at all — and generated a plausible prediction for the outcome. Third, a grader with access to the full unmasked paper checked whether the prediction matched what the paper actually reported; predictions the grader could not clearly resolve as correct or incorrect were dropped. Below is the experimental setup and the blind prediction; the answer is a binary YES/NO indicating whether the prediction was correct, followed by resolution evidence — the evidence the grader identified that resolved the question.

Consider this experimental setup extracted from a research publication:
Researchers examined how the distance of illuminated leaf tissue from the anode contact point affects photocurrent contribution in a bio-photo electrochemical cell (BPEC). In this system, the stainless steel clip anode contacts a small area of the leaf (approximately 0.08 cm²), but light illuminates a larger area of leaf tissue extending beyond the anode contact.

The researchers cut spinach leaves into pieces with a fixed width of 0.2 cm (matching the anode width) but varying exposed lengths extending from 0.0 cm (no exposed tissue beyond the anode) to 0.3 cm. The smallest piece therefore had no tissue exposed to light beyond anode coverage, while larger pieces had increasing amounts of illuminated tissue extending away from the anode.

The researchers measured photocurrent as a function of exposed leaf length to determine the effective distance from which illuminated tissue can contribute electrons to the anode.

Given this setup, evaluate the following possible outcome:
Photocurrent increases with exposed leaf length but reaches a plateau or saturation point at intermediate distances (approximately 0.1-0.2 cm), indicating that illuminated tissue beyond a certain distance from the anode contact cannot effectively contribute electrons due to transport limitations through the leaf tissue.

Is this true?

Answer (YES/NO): YES